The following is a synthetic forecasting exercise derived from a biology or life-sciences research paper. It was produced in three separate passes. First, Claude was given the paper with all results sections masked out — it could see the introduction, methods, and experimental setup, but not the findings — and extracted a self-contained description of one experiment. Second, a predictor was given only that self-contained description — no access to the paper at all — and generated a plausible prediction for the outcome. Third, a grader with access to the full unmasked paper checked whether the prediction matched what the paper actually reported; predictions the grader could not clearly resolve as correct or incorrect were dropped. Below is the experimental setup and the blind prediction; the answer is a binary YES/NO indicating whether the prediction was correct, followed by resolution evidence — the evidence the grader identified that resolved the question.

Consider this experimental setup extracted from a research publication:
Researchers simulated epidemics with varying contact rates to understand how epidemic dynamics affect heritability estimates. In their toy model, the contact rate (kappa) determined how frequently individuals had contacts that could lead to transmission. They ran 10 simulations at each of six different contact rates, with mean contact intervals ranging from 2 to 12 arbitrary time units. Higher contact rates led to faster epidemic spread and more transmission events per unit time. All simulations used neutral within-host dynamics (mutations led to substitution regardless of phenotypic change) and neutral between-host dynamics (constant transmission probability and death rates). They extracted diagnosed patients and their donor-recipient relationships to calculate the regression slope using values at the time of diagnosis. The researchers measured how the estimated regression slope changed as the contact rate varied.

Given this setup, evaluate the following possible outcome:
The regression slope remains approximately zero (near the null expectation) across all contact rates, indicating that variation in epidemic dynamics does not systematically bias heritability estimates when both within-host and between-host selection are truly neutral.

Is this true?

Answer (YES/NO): NO